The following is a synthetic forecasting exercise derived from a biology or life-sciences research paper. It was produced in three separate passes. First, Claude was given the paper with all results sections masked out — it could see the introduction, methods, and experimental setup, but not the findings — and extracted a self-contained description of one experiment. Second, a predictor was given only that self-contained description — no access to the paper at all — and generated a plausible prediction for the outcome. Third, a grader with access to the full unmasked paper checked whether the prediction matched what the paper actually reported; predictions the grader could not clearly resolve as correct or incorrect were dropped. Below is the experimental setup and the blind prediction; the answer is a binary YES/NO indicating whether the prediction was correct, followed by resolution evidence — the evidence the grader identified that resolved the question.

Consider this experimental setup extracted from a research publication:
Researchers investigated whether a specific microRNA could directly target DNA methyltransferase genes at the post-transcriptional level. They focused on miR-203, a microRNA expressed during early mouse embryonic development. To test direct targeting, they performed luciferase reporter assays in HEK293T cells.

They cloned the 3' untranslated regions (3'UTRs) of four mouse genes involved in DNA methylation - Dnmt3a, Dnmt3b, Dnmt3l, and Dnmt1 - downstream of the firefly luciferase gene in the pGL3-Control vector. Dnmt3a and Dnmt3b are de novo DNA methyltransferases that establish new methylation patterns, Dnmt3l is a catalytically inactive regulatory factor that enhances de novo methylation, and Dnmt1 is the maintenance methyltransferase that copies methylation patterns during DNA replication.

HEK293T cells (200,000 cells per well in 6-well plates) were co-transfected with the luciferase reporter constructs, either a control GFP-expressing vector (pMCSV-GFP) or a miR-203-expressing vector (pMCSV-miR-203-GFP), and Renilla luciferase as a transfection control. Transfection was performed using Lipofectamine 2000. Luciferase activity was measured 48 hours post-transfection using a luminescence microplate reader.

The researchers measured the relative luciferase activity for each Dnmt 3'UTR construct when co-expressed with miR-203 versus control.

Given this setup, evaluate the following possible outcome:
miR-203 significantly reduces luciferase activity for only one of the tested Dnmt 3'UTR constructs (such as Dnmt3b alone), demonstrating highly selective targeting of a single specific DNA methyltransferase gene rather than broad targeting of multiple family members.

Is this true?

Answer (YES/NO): NO